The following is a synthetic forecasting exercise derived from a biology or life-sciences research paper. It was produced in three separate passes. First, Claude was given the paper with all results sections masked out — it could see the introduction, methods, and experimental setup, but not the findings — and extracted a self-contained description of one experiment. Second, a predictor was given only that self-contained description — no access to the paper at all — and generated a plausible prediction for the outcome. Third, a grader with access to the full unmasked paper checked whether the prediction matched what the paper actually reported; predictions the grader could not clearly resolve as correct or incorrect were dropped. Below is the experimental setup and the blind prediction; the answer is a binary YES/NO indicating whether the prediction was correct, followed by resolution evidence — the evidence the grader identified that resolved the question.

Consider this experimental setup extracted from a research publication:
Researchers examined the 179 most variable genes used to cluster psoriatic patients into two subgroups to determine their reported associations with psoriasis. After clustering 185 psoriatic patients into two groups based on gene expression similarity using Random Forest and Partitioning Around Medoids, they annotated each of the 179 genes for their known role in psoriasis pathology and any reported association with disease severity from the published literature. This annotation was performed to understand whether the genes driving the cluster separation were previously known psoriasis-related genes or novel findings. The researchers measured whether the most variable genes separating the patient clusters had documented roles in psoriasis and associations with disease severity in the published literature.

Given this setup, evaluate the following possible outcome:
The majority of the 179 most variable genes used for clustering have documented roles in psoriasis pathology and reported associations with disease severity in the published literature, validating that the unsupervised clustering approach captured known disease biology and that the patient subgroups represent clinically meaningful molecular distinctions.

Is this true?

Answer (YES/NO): NO